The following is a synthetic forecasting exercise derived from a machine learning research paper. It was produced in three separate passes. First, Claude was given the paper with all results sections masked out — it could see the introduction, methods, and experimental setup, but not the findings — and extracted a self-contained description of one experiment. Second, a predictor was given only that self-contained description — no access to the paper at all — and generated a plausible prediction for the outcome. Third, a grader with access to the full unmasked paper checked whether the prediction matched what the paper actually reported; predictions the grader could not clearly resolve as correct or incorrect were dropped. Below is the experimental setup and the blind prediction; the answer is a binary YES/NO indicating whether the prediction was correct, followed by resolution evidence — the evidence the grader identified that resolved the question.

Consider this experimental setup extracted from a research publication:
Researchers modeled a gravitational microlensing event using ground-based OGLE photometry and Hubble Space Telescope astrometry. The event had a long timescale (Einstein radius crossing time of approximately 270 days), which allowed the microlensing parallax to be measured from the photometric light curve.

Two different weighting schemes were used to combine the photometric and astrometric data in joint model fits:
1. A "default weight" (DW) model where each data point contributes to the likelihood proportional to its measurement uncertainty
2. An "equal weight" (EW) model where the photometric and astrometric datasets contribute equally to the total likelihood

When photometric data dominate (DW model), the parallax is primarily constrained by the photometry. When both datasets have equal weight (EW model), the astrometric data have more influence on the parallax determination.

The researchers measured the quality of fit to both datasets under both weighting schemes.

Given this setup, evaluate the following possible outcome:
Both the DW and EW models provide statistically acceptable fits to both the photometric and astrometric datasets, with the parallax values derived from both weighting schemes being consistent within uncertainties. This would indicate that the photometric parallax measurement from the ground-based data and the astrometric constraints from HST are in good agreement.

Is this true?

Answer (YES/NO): NO